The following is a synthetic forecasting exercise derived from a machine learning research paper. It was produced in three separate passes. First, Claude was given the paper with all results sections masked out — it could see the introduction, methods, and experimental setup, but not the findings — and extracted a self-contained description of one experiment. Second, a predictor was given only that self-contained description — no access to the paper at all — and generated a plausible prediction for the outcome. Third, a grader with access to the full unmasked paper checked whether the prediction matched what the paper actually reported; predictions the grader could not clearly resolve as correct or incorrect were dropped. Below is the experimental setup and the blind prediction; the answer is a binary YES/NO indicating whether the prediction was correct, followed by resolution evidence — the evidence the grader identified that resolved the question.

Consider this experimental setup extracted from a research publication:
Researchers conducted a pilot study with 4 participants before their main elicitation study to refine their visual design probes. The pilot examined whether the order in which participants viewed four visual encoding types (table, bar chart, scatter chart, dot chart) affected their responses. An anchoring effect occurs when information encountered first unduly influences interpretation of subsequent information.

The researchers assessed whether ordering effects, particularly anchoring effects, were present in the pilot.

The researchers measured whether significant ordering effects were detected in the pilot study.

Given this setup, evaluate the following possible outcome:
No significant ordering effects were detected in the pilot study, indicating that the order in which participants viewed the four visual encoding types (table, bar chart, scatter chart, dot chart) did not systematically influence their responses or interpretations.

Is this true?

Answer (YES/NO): NO